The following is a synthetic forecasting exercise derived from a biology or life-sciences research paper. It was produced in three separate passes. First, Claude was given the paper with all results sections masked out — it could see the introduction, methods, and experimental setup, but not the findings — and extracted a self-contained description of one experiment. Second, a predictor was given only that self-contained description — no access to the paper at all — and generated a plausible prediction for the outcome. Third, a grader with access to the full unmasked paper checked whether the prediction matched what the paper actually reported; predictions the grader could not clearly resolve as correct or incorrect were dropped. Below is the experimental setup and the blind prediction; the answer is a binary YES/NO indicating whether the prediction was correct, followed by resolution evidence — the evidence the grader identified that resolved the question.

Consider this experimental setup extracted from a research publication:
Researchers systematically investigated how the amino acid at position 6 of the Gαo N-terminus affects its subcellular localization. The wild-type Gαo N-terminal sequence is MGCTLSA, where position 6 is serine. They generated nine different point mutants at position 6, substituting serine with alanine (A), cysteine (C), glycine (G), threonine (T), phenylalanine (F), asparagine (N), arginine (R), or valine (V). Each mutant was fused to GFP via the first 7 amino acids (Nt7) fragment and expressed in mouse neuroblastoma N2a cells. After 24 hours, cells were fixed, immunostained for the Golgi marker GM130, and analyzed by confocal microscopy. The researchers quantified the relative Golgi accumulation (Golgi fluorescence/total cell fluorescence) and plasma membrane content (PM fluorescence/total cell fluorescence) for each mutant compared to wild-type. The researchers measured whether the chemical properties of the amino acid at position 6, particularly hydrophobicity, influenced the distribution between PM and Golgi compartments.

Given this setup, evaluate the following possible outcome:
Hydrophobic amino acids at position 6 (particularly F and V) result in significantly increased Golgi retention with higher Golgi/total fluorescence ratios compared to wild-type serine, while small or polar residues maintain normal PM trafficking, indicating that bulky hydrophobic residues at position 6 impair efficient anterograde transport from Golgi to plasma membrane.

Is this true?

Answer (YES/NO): NO